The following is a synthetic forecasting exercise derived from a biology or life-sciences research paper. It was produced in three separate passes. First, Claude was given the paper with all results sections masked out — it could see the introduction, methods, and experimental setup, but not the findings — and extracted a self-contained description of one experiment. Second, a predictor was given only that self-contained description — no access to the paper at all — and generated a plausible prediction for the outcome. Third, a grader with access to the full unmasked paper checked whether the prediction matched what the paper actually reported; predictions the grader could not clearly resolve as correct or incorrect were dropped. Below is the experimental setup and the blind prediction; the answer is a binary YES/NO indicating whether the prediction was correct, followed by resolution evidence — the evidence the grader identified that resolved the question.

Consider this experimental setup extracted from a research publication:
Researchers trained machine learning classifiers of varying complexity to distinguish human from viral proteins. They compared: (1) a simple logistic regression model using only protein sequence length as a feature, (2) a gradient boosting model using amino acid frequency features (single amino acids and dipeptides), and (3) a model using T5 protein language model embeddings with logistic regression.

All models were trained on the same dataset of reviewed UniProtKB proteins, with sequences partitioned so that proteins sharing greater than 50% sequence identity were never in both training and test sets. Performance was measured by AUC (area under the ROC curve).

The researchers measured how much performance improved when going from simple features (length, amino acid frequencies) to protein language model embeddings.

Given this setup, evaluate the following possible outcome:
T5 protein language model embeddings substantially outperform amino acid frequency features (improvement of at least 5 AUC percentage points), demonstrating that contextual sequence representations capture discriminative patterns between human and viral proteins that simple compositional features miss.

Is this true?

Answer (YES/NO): YES